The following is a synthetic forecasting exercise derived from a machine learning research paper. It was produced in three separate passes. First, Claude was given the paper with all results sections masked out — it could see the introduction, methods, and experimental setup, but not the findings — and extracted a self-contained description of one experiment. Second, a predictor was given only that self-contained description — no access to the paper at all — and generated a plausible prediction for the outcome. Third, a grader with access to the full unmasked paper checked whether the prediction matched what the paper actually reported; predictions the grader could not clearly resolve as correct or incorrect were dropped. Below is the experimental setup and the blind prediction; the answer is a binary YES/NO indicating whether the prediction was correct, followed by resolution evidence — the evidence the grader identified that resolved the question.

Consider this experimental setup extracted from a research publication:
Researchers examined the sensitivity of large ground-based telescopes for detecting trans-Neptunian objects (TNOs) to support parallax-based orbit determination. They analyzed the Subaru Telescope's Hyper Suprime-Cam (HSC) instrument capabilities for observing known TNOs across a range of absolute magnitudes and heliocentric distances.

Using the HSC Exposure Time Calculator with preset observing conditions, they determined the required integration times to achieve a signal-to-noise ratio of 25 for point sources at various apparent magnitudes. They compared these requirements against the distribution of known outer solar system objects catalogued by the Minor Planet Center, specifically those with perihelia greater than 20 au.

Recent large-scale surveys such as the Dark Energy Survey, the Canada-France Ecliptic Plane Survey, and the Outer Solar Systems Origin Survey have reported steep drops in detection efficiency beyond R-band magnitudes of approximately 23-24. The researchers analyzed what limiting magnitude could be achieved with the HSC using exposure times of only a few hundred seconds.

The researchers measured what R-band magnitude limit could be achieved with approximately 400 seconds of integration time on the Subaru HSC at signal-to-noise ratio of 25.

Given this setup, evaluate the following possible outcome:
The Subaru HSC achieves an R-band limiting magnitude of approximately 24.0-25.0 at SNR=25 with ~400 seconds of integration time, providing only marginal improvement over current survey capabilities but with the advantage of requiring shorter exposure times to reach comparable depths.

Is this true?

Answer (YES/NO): NO